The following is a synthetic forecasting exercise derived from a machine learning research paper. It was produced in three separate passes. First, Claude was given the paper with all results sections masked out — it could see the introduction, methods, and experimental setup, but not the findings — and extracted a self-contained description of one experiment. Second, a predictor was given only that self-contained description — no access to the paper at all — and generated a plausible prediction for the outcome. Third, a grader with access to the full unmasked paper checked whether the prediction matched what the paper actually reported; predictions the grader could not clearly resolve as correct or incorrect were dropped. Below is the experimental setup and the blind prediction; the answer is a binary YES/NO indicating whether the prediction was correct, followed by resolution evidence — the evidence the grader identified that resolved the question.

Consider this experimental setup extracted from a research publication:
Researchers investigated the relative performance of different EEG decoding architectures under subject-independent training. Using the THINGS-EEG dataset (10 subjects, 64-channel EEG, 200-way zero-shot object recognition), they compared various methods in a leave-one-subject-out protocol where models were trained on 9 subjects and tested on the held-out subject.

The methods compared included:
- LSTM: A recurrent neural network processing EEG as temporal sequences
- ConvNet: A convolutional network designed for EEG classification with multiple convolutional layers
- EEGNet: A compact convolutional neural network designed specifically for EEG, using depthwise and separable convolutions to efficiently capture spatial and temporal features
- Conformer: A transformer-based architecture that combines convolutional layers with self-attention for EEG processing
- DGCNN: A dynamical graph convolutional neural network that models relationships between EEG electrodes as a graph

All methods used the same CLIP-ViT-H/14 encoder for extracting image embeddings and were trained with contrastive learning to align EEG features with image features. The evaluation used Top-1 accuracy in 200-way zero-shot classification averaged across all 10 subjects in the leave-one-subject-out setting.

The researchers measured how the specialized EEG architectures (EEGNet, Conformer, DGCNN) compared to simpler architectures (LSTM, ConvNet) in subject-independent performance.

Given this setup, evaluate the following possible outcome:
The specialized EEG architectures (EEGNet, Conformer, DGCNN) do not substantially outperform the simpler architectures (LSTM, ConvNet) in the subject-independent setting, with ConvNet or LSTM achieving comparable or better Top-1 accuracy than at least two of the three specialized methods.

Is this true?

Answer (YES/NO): YES